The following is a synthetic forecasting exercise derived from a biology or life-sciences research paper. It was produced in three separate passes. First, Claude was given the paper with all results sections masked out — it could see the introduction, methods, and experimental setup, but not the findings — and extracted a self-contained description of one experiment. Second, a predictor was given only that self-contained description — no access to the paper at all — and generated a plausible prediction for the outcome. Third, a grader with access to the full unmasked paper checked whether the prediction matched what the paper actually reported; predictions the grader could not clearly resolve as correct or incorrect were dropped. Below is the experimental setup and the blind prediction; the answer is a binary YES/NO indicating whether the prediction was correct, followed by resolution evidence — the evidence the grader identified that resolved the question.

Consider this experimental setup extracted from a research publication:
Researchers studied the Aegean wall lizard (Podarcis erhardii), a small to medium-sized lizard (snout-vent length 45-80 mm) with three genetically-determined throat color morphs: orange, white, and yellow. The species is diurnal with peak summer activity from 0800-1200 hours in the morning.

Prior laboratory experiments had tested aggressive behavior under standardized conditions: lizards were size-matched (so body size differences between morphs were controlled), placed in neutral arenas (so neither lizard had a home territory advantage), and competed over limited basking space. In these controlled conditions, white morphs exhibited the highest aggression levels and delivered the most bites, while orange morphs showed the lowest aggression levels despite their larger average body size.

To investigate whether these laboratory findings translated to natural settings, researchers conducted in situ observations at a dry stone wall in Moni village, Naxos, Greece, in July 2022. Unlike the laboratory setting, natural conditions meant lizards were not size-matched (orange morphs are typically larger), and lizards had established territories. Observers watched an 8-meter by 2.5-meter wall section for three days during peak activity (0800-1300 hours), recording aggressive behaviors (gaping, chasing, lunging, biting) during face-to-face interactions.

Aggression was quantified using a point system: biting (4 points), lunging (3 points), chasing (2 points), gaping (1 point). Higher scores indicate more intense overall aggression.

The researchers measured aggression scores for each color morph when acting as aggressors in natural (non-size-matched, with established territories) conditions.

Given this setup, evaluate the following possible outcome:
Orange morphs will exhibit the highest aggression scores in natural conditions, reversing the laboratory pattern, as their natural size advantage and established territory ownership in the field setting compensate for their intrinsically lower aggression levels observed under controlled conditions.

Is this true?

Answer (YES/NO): NO